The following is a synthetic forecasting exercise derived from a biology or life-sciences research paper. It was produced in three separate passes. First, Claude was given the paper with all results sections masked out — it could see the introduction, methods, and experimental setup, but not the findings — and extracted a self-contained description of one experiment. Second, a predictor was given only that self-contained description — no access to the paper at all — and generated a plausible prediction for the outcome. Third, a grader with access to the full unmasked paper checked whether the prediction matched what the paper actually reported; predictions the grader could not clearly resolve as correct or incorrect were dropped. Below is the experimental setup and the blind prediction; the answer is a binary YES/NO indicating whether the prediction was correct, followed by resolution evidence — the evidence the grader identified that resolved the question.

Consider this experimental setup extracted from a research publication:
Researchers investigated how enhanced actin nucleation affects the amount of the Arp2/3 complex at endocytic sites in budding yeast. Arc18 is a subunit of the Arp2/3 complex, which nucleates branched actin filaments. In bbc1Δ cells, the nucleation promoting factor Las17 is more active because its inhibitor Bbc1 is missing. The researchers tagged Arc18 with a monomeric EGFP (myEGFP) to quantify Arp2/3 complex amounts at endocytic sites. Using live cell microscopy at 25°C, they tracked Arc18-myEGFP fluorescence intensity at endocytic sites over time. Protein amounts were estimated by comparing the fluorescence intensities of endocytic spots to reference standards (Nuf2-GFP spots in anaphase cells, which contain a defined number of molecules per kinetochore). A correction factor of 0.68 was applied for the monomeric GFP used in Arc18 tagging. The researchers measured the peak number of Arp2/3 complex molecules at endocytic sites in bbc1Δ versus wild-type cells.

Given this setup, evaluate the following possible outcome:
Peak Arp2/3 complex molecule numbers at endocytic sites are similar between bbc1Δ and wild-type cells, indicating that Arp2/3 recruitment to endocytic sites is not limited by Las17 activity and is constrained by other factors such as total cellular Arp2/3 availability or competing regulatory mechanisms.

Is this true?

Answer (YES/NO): NO